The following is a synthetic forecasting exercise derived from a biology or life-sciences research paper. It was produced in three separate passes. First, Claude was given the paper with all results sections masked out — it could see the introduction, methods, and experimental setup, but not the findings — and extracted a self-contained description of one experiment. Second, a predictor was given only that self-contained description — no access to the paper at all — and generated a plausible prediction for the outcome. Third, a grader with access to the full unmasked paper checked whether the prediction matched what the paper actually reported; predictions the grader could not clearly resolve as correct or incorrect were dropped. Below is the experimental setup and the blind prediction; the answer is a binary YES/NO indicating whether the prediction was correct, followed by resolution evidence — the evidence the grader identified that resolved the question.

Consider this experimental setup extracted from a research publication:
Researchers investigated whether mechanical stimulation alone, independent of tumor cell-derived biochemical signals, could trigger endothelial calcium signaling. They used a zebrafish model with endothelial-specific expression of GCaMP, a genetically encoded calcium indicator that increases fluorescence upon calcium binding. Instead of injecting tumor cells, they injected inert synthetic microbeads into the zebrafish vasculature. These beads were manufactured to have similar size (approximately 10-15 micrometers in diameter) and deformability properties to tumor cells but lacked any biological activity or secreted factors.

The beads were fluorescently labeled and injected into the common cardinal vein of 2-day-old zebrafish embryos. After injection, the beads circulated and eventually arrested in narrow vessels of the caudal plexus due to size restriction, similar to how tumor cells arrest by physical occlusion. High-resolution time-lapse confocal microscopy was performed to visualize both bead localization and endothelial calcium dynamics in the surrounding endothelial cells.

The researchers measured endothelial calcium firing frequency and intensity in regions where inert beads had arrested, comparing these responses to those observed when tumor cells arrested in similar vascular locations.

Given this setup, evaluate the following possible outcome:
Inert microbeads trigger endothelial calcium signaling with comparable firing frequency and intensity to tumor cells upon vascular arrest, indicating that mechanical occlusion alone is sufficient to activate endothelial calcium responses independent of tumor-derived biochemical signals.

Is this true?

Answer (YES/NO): NO